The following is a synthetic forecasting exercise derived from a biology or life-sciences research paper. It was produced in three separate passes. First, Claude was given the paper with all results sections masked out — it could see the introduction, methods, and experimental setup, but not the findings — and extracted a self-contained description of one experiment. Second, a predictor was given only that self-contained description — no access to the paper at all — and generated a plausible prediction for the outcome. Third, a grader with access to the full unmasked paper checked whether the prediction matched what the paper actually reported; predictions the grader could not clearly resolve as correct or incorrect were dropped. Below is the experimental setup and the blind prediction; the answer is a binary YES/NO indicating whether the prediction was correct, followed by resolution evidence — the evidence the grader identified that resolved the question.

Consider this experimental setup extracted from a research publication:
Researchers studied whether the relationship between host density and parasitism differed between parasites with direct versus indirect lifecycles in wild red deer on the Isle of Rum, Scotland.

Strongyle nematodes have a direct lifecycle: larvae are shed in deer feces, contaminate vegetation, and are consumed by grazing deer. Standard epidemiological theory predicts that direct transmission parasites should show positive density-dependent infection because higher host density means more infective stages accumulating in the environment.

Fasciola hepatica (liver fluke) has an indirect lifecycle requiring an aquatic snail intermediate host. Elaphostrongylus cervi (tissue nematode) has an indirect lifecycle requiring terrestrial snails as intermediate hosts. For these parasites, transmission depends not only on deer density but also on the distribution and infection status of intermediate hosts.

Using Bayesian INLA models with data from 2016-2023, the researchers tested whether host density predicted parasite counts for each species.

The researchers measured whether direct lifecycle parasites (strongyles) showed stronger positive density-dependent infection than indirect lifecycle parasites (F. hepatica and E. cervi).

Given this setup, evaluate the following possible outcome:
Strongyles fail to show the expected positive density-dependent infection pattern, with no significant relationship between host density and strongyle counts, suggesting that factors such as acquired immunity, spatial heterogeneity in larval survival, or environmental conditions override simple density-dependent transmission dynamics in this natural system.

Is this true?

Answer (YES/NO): NO